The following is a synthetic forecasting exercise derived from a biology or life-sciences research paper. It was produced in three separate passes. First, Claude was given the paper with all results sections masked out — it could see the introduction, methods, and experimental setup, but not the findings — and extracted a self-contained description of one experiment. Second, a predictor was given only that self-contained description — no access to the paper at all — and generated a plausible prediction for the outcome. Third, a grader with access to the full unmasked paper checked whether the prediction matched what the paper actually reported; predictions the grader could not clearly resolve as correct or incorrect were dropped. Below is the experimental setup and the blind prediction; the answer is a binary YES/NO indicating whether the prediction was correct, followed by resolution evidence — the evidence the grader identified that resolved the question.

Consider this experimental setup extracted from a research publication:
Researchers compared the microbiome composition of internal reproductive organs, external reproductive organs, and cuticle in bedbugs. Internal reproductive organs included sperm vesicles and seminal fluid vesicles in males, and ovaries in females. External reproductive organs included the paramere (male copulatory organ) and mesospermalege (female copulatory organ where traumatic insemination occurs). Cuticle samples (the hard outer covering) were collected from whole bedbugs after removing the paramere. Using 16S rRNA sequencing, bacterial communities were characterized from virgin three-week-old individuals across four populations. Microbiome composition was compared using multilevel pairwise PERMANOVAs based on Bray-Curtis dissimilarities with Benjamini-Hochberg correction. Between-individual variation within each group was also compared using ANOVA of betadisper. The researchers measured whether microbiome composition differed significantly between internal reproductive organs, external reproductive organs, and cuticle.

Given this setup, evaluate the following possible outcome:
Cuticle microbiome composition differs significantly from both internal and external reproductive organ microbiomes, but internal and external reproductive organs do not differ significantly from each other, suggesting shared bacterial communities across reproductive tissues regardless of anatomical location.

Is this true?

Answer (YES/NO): NO